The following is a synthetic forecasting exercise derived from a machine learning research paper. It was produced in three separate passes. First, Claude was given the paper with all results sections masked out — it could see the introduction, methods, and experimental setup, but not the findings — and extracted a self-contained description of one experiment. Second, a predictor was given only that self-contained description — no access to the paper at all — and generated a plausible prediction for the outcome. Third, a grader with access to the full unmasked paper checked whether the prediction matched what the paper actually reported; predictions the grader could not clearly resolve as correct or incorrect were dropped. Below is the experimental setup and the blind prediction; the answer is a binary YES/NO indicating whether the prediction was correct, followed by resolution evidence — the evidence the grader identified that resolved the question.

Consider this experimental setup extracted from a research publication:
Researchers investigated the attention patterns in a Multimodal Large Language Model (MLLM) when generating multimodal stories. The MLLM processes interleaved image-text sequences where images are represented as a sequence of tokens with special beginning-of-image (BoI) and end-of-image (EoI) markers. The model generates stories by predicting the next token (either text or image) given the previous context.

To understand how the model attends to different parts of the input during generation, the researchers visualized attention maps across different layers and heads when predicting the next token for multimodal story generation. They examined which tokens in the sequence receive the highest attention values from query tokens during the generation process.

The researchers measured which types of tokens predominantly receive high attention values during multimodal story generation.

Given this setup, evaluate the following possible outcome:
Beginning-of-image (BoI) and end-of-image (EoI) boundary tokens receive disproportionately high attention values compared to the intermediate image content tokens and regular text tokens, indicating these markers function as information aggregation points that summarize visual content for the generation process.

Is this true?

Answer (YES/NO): NO